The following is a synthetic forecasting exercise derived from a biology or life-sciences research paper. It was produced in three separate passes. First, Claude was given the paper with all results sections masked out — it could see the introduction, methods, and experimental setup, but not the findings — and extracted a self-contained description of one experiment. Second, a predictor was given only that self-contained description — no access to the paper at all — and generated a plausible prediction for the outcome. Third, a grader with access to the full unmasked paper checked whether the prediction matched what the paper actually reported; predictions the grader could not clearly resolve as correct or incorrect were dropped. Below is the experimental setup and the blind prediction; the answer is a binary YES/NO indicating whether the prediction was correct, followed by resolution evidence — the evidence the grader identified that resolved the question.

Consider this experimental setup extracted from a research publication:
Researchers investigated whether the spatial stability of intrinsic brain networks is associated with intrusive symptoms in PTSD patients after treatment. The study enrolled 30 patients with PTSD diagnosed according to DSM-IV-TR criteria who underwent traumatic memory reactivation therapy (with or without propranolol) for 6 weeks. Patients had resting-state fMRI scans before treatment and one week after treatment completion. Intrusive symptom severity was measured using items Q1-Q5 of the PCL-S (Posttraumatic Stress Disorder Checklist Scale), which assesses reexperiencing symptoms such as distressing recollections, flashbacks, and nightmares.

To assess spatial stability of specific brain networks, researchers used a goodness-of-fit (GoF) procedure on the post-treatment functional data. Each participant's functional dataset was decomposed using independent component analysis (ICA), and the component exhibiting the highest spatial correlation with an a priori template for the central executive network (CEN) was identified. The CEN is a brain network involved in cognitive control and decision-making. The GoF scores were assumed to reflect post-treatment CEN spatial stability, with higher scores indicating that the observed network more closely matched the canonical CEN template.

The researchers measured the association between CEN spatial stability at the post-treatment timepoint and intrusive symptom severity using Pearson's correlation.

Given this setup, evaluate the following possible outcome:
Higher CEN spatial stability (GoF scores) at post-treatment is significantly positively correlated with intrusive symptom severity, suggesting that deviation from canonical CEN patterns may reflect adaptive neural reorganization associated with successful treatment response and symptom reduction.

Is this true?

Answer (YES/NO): NO